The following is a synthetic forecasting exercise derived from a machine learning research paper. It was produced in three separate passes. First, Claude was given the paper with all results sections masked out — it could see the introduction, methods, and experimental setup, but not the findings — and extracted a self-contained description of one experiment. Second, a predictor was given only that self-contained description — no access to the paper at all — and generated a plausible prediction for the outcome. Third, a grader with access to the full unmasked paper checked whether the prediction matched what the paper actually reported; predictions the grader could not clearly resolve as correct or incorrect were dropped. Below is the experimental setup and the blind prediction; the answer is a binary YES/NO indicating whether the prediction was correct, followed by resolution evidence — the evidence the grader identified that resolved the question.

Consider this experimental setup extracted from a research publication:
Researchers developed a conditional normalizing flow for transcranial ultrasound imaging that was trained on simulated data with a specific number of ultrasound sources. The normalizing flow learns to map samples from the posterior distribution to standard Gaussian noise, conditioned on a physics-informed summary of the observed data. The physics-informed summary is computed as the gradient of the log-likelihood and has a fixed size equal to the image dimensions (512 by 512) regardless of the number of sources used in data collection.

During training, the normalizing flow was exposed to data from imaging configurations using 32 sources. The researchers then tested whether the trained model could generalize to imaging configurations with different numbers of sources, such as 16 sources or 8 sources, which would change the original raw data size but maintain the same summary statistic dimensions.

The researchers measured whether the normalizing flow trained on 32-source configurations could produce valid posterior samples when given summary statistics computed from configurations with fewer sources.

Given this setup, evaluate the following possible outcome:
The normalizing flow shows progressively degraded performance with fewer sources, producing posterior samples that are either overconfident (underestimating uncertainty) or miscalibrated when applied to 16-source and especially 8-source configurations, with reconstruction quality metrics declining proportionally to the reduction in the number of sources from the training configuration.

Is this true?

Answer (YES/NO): NO